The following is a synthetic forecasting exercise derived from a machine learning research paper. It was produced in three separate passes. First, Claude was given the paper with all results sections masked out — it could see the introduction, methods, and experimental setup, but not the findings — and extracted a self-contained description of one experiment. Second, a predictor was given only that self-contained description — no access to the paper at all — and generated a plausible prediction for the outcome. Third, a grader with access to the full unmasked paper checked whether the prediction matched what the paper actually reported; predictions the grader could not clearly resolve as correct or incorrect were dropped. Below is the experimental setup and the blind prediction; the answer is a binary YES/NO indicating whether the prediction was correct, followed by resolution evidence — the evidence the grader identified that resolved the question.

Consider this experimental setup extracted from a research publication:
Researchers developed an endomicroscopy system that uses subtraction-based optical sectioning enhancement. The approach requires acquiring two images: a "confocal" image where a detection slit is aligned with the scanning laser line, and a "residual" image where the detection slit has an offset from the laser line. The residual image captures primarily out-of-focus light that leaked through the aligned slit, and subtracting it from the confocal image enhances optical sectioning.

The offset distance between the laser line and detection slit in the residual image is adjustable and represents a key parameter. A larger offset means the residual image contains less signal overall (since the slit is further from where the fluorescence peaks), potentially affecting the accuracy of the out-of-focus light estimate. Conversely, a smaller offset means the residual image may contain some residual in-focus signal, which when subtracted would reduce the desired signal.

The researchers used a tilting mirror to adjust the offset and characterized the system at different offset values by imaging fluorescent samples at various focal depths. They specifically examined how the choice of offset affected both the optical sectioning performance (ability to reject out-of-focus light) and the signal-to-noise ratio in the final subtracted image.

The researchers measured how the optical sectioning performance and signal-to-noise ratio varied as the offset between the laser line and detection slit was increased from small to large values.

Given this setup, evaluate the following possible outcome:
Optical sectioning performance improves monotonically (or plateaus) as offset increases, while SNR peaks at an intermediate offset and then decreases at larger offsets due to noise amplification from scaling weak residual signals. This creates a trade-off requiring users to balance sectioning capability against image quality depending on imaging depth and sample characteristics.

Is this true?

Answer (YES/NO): NO